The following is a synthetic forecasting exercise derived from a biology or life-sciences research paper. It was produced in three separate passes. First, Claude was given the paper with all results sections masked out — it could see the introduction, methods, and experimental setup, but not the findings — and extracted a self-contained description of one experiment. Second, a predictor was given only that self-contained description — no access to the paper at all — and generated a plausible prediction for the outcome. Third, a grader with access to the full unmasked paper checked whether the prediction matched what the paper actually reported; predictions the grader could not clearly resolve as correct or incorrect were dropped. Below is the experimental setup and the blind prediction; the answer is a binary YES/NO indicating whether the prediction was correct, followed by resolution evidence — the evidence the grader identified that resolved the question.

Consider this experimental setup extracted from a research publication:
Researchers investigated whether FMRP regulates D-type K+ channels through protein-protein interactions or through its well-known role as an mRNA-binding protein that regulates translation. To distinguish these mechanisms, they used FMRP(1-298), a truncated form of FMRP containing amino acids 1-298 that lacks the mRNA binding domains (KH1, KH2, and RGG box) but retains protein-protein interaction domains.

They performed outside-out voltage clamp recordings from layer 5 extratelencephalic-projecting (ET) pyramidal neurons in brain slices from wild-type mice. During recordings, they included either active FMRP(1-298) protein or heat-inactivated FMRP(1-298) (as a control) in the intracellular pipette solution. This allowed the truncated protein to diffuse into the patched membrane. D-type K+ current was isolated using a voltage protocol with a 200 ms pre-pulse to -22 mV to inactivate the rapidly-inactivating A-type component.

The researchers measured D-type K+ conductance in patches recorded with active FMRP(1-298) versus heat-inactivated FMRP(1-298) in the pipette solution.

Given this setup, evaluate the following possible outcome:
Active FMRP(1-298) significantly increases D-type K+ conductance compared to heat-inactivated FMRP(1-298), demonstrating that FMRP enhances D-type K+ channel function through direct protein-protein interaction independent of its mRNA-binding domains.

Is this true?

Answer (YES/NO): YES